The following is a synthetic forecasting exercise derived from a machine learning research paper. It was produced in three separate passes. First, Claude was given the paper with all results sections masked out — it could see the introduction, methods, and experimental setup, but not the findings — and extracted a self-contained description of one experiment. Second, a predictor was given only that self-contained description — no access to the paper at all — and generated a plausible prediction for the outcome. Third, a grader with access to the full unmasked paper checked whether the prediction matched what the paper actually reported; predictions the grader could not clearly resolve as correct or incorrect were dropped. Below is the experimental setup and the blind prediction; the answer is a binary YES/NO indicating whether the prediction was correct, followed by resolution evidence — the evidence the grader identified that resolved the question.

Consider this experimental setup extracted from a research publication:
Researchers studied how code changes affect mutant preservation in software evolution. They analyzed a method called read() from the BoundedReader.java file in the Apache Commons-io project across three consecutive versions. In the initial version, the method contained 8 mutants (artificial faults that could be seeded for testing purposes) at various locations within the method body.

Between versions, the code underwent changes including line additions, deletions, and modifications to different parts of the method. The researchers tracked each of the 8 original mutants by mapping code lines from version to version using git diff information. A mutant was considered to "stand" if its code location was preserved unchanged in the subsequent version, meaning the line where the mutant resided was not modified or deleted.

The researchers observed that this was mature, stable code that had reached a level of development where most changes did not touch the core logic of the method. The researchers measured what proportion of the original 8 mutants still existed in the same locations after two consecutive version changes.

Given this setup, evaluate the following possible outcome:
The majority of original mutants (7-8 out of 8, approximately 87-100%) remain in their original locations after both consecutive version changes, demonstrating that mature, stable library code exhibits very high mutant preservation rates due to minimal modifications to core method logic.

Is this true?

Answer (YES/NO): NO